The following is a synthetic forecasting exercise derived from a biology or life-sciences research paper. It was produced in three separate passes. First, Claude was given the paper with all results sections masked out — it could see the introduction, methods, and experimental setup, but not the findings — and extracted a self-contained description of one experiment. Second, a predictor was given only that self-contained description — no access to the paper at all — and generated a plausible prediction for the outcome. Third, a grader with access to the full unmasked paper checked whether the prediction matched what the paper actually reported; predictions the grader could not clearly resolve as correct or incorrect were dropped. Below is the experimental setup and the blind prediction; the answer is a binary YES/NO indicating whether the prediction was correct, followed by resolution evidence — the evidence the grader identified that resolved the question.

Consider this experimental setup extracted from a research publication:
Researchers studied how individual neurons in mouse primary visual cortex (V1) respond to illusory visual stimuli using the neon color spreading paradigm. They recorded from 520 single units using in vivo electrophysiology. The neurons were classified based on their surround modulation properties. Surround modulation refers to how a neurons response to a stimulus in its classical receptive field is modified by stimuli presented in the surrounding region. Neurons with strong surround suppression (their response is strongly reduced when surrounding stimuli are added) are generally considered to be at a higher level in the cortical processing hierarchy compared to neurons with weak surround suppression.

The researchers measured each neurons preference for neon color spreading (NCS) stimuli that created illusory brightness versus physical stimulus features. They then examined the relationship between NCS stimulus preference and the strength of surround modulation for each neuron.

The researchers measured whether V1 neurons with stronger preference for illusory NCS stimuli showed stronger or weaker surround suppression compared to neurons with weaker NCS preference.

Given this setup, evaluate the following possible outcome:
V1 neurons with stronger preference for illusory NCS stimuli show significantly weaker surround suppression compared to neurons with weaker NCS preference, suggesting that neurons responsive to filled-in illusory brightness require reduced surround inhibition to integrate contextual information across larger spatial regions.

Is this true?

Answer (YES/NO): NO